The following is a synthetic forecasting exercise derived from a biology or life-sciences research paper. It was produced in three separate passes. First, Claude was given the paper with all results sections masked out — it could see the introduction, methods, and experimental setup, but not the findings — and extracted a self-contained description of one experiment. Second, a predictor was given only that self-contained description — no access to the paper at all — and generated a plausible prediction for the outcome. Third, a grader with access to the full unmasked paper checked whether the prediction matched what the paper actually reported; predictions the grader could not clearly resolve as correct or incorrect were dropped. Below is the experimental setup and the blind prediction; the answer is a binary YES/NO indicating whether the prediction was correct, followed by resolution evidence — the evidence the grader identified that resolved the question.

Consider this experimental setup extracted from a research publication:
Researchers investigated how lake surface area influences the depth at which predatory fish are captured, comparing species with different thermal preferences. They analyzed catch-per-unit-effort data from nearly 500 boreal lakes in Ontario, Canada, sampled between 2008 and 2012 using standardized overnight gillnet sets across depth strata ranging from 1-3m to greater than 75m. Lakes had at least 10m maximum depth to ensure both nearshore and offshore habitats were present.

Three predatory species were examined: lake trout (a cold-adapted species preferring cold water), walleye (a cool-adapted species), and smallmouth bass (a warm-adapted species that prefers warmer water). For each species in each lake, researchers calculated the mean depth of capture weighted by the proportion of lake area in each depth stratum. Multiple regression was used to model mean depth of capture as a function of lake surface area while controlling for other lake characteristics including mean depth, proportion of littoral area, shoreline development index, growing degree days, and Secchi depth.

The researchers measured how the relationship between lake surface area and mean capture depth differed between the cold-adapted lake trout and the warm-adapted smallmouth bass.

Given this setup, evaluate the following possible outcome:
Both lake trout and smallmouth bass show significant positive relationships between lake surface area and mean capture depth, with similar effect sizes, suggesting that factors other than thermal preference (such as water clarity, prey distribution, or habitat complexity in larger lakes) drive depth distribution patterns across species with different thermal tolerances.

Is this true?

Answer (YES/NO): NO